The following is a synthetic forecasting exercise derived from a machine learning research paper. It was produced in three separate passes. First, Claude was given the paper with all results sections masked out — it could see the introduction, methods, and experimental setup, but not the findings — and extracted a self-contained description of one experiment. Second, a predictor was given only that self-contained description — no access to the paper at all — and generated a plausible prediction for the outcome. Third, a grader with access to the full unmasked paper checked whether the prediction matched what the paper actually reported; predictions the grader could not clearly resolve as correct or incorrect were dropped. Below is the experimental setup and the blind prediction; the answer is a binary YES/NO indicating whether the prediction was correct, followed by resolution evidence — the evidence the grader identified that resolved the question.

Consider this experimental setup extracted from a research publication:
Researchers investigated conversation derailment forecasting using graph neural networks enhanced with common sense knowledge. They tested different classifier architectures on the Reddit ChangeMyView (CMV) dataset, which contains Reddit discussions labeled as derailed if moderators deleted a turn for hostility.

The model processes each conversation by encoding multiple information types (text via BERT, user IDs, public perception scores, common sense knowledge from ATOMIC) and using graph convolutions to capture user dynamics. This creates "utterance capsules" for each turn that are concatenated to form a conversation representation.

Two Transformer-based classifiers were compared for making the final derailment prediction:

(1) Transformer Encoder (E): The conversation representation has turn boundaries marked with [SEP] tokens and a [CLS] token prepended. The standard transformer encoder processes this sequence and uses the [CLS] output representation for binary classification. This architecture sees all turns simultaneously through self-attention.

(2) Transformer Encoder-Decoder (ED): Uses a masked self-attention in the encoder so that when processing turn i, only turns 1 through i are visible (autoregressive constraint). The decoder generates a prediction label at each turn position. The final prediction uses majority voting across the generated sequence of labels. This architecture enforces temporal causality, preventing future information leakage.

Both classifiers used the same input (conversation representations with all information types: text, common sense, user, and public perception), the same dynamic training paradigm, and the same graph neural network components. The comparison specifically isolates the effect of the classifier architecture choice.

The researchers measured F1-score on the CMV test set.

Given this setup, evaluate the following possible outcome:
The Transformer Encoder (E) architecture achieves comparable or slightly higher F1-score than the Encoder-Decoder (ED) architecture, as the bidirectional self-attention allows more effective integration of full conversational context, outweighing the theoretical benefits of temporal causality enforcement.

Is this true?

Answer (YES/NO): NO